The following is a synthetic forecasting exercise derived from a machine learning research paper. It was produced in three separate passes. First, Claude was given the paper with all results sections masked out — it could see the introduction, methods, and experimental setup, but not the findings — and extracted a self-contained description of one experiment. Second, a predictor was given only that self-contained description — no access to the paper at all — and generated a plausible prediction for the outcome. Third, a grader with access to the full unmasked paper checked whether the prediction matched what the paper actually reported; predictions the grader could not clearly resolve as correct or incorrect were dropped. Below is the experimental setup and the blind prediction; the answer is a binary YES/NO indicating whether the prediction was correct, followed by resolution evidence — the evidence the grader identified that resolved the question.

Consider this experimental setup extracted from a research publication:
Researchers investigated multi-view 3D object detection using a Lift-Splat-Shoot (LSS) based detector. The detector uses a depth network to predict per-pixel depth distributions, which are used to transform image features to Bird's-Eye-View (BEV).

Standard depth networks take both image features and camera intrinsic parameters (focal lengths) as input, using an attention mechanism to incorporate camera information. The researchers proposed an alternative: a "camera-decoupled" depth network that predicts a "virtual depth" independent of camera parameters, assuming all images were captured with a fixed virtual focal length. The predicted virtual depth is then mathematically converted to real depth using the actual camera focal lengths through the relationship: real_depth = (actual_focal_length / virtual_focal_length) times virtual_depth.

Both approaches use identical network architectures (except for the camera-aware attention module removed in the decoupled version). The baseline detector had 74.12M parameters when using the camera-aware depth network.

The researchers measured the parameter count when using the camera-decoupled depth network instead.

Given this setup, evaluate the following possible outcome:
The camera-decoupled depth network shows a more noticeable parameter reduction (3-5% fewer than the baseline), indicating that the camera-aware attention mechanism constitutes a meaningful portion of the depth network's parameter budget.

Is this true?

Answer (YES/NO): NO